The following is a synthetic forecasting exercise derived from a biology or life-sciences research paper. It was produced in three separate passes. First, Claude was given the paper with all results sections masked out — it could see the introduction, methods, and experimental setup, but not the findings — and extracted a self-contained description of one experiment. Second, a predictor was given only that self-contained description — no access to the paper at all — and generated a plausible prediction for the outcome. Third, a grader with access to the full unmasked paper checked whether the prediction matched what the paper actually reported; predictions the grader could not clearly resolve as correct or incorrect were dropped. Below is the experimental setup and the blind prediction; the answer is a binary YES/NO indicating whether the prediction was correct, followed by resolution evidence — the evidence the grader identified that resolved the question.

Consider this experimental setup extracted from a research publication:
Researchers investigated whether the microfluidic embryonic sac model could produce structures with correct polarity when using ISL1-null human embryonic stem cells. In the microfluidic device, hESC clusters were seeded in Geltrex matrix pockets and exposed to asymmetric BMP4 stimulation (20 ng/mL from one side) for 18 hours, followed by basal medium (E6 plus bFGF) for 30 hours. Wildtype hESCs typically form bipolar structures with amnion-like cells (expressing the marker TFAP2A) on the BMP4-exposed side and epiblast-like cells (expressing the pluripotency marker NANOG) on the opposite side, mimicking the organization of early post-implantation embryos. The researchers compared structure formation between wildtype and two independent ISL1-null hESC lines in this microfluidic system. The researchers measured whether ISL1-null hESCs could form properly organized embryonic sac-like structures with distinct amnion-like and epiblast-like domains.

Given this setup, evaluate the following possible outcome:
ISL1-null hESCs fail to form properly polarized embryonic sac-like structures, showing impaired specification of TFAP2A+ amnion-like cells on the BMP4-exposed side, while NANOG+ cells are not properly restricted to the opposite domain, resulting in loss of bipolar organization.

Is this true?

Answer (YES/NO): NO